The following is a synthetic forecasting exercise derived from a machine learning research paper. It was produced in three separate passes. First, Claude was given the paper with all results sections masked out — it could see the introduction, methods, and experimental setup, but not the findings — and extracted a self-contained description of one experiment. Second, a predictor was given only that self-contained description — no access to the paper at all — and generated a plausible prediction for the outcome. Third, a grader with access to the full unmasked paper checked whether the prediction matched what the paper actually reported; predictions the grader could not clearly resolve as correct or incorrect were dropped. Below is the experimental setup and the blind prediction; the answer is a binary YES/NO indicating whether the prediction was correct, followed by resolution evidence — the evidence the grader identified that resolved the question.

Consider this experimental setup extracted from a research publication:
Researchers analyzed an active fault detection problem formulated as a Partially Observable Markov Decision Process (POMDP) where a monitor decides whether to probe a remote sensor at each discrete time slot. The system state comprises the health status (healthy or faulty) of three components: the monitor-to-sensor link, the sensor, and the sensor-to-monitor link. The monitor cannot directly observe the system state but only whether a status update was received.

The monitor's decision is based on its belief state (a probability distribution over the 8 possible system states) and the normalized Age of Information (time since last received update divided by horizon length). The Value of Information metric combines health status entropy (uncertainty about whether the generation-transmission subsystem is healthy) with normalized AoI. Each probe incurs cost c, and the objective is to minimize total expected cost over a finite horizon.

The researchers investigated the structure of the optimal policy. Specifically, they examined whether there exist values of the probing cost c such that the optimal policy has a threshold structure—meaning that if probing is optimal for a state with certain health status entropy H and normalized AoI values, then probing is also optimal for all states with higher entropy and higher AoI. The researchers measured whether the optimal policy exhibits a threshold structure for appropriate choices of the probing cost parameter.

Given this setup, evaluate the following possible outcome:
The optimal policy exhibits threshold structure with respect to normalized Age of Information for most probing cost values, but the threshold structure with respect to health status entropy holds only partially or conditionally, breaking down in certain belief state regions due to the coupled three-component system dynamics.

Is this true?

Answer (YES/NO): NO